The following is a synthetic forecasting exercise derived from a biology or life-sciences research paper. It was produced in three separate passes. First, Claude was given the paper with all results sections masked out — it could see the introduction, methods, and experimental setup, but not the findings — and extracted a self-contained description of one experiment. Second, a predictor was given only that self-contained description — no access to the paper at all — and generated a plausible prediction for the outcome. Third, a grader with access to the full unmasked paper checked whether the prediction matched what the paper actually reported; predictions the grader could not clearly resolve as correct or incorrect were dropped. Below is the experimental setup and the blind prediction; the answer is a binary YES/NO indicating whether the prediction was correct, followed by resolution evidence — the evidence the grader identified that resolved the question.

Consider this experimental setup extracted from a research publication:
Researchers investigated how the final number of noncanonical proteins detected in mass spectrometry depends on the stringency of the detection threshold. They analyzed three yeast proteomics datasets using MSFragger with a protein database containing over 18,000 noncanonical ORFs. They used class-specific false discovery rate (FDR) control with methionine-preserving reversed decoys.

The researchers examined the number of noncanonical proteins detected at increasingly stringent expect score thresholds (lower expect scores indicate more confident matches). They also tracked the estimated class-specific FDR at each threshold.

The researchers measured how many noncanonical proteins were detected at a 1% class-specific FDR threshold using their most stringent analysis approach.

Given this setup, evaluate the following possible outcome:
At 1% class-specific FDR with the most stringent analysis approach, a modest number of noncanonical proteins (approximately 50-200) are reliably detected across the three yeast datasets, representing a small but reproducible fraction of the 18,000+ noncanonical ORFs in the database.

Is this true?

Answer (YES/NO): NO